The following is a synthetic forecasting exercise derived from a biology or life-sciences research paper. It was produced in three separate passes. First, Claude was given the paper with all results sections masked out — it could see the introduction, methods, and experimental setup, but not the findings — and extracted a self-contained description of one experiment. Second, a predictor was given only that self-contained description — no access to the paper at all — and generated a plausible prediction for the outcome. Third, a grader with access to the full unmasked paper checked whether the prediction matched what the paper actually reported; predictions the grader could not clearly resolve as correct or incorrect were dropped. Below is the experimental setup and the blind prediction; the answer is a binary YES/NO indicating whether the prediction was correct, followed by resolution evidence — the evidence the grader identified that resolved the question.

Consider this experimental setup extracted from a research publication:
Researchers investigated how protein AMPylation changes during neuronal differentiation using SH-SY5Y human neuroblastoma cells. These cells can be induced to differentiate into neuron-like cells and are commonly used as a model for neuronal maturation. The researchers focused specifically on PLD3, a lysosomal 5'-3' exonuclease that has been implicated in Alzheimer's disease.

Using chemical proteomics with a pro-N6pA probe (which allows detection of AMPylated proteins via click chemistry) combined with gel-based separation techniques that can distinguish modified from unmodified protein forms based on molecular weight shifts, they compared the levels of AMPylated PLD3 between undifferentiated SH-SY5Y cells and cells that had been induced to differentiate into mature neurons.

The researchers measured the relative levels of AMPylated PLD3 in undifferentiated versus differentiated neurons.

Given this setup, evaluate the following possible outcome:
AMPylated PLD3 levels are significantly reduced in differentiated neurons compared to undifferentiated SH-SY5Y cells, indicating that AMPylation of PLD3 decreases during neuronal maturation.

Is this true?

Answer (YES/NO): NO